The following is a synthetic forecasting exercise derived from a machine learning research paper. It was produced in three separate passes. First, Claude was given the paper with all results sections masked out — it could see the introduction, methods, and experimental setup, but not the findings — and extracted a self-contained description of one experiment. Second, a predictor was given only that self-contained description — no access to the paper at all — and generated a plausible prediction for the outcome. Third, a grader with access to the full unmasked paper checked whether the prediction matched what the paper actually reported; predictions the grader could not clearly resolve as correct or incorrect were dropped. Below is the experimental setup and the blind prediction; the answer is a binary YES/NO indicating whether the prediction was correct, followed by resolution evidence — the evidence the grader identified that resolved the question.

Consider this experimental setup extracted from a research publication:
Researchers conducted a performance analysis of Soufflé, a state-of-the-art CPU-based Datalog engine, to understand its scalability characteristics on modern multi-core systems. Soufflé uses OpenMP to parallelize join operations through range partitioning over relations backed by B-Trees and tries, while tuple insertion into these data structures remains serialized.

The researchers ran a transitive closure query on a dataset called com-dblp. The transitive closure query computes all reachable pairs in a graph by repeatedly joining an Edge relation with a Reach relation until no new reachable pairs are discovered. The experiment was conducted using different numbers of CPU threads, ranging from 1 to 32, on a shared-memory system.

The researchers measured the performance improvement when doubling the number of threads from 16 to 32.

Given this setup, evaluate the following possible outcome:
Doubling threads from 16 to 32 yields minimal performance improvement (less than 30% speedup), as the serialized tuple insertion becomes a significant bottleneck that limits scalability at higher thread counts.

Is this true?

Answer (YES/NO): YES